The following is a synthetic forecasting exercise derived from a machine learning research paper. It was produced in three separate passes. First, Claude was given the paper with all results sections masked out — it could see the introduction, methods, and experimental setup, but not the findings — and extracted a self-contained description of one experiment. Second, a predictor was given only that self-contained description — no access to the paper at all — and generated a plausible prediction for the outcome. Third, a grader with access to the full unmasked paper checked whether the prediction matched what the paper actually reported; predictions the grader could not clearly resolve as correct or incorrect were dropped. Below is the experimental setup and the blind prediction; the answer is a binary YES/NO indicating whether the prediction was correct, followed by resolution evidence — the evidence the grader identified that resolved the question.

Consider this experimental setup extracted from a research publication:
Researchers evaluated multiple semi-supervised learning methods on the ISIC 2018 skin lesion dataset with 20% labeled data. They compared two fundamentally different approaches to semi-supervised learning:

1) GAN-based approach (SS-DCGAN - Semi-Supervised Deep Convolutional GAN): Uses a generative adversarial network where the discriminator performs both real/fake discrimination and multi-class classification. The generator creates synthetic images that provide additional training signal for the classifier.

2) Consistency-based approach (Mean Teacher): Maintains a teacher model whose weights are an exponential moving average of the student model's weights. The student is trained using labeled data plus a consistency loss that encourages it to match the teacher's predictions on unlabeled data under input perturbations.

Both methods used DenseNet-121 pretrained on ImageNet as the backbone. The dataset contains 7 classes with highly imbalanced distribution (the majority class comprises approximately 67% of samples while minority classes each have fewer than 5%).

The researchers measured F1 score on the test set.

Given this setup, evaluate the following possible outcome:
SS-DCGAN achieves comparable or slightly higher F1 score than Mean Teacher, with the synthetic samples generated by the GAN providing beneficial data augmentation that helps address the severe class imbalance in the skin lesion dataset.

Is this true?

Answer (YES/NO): NO